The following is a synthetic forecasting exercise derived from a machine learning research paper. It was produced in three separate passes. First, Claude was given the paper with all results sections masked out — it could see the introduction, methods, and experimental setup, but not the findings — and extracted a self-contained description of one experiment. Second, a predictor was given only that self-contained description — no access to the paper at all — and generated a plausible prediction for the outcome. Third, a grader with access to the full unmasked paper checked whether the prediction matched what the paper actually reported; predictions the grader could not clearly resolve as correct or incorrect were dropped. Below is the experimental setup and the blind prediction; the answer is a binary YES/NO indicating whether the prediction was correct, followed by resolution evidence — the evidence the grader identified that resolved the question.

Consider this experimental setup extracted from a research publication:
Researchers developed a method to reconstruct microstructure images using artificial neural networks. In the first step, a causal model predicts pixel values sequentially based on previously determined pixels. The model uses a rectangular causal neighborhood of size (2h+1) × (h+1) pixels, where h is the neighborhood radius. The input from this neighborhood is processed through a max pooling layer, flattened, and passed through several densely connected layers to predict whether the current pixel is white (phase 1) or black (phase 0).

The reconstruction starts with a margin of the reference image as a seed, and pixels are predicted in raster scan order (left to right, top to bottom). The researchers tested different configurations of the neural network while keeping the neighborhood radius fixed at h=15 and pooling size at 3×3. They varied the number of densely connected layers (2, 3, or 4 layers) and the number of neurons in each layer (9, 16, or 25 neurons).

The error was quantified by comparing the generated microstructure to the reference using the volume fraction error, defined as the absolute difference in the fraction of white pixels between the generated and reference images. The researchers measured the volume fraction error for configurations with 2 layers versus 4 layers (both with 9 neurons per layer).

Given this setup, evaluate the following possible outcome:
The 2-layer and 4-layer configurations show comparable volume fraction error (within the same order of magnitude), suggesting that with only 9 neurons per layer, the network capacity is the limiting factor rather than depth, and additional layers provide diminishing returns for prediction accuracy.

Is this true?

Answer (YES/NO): NO